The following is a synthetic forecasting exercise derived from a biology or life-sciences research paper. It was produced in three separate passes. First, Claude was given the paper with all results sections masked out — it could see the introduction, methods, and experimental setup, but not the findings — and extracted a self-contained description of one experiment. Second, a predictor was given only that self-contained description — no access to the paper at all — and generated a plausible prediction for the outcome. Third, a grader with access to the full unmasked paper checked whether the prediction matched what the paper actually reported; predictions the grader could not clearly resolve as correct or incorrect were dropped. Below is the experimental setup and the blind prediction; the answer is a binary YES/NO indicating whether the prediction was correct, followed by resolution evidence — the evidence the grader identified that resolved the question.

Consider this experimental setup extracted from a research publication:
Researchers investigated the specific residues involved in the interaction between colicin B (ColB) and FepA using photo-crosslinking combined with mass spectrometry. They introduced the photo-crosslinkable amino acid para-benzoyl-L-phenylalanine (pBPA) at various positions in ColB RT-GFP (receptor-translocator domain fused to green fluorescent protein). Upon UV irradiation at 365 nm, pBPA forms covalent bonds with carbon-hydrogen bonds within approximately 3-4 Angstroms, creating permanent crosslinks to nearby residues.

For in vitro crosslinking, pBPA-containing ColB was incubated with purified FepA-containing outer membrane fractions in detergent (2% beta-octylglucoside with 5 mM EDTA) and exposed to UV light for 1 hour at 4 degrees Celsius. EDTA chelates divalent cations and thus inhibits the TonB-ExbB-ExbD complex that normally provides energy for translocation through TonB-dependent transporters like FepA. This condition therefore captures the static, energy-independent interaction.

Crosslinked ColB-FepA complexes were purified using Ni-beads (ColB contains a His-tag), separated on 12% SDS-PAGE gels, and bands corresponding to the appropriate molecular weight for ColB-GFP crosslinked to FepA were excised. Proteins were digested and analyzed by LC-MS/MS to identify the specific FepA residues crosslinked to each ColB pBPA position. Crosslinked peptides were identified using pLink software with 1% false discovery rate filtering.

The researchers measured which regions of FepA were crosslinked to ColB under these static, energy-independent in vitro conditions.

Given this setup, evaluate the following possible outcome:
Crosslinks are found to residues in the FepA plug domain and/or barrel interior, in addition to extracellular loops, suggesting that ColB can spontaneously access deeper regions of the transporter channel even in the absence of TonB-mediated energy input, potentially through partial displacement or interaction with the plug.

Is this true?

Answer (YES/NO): NO